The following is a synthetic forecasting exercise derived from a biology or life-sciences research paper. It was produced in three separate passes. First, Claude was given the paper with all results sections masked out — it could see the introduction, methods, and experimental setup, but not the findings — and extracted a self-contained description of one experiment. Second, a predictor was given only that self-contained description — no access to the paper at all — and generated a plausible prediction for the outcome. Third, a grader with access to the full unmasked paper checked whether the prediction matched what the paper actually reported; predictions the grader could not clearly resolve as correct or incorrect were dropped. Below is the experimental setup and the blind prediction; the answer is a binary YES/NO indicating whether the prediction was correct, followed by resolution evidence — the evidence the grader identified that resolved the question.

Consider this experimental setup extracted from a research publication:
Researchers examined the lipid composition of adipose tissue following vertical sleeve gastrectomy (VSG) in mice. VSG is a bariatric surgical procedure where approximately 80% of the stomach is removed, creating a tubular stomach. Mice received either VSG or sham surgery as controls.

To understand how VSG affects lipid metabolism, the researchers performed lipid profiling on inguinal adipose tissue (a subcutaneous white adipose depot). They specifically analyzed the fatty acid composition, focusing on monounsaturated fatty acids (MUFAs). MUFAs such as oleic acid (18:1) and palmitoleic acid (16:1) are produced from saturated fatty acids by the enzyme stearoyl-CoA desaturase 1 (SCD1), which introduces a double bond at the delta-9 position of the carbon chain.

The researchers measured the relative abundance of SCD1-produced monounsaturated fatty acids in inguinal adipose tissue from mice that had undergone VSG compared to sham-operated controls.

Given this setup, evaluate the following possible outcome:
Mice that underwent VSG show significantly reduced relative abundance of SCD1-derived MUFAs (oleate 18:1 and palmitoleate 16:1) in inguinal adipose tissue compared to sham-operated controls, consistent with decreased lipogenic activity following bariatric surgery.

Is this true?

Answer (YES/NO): YES